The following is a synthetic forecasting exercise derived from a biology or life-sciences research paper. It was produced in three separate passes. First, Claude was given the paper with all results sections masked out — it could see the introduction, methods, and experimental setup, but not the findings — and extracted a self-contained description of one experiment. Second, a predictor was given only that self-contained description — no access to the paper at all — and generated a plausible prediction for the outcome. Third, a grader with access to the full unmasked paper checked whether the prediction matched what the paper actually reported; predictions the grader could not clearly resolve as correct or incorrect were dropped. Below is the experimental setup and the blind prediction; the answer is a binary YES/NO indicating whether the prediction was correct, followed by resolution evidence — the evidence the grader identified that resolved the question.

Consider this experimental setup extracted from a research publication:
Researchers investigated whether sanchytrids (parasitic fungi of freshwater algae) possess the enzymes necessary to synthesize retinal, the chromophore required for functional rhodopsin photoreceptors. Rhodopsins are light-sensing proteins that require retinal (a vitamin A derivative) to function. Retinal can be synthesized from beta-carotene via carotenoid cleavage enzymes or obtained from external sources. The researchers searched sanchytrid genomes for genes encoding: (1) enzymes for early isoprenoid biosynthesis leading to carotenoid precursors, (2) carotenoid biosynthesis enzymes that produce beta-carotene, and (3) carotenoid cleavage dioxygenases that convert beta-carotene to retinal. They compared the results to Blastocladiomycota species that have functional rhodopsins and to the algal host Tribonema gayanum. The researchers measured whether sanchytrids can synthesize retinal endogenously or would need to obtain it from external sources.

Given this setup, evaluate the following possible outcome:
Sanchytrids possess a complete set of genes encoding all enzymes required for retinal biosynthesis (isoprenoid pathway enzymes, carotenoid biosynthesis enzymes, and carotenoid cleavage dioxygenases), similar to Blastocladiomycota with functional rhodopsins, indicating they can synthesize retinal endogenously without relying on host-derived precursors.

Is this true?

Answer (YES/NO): NO